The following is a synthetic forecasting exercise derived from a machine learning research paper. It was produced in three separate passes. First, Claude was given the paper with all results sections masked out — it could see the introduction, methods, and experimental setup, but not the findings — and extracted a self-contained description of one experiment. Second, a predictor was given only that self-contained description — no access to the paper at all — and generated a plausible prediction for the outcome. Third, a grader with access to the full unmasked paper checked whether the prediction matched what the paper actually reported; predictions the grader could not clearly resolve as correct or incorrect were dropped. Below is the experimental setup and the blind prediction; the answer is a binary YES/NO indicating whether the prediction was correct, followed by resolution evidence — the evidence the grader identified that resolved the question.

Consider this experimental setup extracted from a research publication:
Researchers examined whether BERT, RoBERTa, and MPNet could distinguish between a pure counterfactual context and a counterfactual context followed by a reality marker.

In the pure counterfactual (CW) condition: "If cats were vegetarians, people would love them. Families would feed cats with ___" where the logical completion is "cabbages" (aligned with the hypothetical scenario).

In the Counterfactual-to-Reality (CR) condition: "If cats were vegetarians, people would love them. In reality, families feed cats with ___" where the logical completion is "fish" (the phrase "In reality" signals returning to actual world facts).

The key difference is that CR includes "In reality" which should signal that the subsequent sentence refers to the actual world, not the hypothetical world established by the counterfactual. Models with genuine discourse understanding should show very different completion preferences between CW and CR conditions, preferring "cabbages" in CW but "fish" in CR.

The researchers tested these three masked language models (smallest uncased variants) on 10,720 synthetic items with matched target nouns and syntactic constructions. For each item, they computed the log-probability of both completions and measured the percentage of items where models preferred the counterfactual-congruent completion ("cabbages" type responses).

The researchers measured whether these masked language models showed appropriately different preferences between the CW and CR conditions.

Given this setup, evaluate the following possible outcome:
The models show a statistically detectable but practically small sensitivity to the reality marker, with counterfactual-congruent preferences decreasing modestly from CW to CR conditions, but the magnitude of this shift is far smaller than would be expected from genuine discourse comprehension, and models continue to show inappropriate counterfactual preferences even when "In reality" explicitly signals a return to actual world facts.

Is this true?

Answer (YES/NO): NO